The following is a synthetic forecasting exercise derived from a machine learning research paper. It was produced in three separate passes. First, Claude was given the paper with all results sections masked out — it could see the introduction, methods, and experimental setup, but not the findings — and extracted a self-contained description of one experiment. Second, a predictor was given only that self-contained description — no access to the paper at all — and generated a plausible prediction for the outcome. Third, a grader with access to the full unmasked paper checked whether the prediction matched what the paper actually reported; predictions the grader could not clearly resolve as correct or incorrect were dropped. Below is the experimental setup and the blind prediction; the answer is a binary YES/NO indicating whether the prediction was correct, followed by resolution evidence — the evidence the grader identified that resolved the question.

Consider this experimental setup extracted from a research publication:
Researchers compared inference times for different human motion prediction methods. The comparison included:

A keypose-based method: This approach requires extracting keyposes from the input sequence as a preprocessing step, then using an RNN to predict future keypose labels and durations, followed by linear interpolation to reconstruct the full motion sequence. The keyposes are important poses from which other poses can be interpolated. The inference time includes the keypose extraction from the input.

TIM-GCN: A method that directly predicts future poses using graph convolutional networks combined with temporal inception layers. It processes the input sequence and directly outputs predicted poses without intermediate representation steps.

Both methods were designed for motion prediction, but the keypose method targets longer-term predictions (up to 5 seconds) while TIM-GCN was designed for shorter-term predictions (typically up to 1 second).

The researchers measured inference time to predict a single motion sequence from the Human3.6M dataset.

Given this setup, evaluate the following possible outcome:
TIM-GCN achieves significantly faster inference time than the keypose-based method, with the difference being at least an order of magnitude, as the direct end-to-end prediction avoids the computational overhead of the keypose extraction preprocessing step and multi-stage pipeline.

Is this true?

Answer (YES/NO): YES